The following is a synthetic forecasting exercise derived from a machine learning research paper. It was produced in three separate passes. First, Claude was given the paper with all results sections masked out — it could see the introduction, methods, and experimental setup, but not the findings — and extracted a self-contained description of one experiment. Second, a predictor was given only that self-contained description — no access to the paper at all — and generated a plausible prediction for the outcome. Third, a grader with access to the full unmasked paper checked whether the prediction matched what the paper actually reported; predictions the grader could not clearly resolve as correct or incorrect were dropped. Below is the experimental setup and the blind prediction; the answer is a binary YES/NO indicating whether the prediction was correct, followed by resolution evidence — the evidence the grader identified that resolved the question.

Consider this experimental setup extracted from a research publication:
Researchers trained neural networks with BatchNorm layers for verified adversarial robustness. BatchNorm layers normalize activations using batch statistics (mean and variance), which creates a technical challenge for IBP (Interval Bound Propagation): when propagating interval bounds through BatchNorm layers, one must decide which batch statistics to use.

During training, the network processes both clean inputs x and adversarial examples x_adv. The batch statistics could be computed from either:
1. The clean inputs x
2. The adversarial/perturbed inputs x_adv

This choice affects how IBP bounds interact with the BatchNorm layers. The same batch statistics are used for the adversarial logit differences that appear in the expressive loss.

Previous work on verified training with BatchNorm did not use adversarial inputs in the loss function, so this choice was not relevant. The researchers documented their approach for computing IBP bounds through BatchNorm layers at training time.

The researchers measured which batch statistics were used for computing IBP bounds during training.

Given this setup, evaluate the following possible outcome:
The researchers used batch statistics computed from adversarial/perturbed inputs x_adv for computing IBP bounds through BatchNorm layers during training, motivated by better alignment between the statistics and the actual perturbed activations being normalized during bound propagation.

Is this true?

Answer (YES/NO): YES